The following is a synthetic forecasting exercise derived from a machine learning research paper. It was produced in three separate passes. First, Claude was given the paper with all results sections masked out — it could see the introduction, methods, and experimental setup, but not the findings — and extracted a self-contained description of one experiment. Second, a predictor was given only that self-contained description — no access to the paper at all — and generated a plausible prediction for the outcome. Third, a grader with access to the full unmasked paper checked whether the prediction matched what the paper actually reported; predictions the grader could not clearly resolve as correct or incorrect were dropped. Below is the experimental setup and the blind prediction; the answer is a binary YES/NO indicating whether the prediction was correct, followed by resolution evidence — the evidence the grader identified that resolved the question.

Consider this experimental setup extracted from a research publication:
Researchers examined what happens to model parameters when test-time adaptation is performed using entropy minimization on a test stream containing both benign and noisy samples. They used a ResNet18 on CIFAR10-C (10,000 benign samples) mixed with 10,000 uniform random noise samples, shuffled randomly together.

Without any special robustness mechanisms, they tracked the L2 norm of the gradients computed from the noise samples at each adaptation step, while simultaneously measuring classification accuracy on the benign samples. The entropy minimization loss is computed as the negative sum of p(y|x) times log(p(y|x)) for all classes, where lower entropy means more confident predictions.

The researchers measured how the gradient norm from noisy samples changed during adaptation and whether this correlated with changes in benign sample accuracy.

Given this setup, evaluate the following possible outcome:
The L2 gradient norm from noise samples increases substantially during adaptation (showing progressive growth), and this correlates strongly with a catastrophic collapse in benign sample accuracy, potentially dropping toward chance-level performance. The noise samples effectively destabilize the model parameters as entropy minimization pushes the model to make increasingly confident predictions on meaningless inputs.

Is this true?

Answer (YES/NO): NO